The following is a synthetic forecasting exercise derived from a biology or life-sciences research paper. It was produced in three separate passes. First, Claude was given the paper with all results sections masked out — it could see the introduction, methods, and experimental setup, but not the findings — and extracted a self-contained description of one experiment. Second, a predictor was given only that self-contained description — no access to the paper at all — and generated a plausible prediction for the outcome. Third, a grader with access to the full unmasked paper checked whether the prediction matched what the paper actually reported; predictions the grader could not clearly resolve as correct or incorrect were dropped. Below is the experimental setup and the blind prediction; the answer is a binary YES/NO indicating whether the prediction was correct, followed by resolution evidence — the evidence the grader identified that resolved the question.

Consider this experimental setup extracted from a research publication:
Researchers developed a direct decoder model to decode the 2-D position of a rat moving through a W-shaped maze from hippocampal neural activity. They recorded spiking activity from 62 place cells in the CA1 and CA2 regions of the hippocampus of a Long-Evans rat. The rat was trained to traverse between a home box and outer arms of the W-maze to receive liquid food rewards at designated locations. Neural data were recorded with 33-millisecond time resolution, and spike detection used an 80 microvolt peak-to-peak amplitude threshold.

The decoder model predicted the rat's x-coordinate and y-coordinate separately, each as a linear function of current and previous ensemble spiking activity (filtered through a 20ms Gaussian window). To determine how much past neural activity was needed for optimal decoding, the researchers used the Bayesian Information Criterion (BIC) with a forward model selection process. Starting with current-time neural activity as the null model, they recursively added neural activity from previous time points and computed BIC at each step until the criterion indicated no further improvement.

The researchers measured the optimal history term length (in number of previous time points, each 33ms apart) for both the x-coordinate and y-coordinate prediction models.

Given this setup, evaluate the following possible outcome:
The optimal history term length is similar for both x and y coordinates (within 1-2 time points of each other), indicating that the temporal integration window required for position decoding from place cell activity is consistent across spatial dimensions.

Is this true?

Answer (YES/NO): NO